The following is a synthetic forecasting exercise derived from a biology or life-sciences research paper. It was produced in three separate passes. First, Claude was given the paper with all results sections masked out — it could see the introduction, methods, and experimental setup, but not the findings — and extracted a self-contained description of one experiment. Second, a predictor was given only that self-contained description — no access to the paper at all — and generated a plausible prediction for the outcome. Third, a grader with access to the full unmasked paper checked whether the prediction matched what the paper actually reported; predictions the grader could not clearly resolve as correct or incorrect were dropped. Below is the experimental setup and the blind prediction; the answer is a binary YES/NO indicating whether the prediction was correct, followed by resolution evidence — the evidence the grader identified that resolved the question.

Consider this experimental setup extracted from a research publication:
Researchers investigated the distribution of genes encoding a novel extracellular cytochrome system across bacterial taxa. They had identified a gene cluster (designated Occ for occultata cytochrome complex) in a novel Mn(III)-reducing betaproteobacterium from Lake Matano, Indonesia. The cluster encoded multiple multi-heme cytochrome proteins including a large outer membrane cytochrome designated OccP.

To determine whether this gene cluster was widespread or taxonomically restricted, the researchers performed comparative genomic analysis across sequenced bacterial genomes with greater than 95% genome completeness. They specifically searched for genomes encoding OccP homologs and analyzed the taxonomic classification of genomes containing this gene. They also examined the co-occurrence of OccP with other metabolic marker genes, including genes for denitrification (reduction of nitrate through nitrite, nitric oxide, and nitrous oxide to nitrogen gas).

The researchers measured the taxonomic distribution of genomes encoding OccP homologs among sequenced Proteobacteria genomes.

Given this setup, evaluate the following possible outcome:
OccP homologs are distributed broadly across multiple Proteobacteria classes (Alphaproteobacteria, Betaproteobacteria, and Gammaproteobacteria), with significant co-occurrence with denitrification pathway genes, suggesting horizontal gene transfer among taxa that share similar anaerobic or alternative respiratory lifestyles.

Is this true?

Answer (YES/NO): YES